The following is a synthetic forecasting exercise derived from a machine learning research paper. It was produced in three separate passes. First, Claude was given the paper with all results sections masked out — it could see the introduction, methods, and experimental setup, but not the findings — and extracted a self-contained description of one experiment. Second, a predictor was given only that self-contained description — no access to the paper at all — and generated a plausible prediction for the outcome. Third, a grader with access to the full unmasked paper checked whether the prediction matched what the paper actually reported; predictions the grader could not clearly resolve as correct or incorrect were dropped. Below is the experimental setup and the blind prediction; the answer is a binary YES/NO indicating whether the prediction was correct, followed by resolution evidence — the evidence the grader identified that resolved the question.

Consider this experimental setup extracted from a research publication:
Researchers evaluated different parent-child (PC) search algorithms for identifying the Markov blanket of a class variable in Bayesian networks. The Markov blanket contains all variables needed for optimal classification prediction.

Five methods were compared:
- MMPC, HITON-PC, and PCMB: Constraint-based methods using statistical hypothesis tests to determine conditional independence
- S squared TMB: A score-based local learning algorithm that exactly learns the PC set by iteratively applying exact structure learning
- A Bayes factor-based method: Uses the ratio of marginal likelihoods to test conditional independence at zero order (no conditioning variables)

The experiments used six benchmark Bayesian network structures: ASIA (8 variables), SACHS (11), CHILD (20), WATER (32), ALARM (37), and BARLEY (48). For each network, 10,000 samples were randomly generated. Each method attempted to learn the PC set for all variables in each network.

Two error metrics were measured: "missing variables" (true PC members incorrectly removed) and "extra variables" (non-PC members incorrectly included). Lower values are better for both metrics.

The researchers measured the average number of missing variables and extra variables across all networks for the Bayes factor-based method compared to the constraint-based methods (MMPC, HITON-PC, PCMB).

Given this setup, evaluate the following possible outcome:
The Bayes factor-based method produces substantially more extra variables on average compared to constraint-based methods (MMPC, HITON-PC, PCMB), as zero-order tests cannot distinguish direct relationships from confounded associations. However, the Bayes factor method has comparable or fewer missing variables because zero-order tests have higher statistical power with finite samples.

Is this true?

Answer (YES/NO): YES